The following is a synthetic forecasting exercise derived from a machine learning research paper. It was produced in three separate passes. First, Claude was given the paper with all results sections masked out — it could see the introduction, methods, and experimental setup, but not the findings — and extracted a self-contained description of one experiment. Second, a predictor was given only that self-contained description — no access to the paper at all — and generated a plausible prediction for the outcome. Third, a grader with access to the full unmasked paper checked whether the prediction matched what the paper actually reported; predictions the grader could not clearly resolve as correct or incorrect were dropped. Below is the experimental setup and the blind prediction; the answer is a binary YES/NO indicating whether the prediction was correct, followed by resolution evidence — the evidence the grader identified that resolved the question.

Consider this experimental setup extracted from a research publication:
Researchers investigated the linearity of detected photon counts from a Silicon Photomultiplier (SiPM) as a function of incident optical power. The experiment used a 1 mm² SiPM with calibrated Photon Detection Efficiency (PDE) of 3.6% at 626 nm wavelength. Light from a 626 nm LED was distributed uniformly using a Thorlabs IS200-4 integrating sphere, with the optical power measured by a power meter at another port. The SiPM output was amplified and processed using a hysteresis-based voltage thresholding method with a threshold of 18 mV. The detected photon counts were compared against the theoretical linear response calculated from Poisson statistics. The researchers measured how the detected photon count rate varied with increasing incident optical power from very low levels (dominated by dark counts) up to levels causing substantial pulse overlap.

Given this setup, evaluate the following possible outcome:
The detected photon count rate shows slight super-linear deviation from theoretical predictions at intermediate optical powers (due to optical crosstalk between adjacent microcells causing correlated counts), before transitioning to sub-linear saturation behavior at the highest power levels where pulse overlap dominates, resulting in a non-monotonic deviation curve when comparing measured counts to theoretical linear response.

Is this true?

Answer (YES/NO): NO